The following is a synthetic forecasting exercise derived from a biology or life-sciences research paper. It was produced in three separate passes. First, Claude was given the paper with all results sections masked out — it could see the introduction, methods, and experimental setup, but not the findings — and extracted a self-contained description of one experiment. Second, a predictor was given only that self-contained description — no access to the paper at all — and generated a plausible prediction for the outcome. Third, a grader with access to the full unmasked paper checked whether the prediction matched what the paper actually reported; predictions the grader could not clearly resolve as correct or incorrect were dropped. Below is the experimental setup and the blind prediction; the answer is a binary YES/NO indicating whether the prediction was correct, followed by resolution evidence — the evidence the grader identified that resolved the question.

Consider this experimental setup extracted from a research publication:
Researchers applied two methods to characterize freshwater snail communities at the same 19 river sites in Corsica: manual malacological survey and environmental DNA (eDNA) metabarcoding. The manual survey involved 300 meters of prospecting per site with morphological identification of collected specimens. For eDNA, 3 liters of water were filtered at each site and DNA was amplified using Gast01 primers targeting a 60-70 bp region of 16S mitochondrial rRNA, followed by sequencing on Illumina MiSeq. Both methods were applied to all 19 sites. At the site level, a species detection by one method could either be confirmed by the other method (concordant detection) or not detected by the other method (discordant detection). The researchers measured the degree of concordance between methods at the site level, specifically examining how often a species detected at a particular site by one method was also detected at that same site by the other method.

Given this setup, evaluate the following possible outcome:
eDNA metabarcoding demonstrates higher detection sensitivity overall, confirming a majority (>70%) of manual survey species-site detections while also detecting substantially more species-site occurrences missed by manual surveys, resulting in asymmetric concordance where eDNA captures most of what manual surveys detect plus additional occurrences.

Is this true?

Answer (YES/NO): YES